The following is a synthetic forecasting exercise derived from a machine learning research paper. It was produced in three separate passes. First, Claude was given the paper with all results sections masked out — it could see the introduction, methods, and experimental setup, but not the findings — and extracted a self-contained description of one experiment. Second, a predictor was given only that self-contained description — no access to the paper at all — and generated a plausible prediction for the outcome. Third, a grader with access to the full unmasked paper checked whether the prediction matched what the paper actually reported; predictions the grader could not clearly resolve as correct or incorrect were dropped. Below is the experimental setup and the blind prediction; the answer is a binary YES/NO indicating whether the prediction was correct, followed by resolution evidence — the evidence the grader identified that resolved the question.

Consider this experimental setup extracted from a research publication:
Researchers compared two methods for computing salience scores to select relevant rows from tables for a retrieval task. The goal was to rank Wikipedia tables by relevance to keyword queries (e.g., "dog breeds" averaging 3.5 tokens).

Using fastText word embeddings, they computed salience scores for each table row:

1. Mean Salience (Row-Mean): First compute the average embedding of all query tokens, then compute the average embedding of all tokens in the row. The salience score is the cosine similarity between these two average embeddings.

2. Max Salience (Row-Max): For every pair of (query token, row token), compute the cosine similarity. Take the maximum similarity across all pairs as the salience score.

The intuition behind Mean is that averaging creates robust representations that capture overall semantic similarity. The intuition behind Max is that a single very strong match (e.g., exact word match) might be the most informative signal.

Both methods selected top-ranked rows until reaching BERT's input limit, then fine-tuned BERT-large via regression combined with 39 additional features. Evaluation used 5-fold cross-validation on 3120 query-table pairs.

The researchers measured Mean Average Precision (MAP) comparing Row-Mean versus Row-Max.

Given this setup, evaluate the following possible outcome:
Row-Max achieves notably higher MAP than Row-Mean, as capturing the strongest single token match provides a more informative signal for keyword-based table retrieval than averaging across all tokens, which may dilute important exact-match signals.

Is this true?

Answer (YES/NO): YES